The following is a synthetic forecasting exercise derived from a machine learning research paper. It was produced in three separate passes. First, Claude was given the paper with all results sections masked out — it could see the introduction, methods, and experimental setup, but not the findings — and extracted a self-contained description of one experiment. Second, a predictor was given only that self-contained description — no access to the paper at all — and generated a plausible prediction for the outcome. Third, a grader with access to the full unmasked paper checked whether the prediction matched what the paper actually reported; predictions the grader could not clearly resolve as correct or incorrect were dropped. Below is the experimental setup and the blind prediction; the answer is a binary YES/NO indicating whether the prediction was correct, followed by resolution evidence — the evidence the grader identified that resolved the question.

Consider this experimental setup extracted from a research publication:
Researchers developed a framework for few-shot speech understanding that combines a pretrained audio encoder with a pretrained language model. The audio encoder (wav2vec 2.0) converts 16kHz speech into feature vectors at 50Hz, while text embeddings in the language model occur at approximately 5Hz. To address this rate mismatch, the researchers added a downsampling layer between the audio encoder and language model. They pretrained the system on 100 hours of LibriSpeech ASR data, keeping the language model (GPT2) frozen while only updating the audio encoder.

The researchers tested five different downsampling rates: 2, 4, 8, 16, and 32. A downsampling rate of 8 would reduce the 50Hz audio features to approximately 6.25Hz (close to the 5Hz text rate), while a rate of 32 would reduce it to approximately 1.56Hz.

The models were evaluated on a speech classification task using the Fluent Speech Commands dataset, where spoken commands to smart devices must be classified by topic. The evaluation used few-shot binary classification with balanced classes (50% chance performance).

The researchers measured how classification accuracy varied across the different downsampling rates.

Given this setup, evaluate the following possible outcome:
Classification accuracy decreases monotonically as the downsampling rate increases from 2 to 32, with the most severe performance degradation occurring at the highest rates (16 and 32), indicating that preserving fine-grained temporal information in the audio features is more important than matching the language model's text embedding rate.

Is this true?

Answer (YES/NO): NO